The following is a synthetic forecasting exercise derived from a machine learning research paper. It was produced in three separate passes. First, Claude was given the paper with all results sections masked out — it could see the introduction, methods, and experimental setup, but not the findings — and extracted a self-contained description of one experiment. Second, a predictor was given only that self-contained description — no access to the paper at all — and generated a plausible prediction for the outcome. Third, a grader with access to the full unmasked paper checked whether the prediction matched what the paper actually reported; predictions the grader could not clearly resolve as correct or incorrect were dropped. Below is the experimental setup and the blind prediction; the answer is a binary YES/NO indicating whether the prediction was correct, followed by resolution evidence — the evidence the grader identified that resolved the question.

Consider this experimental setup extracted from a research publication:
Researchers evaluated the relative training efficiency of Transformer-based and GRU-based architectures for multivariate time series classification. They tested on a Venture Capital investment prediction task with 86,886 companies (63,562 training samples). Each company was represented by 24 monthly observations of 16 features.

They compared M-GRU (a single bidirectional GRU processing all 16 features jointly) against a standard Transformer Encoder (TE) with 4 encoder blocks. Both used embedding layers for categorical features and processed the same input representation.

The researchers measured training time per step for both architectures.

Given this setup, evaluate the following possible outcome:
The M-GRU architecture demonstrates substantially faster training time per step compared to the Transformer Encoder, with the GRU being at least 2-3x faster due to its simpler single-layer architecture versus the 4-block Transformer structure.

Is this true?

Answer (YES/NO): YES